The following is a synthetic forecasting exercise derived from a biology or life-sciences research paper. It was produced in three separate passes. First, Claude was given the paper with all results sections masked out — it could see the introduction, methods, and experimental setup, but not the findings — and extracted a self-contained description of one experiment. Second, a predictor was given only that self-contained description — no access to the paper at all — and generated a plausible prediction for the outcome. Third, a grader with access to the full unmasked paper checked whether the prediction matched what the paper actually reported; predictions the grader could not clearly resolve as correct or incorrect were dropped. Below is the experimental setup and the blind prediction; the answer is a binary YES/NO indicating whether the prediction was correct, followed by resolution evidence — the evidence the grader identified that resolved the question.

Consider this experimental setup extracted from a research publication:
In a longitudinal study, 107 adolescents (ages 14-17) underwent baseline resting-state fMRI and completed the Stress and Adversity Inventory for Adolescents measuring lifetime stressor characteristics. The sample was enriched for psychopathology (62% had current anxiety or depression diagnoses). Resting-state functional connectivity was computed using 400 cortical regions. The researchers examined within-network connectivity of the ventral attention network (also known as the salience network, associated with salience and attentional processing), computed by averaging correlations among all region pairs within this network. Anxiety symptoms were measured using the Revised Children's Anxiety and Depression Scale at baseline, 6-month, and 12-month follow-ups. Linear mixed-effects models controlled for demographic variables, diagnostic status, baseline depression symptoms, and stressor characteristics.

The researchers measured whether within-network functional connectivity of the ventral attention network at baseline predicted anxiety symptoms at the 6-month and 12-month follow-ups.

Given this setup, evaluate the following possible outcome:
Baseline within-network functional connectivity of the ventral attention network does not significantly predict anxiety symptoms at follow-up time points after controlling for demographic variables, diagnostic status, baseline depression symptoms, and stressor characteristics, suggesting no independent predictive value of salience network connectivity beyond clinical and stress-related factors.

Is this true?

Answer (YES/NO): YES